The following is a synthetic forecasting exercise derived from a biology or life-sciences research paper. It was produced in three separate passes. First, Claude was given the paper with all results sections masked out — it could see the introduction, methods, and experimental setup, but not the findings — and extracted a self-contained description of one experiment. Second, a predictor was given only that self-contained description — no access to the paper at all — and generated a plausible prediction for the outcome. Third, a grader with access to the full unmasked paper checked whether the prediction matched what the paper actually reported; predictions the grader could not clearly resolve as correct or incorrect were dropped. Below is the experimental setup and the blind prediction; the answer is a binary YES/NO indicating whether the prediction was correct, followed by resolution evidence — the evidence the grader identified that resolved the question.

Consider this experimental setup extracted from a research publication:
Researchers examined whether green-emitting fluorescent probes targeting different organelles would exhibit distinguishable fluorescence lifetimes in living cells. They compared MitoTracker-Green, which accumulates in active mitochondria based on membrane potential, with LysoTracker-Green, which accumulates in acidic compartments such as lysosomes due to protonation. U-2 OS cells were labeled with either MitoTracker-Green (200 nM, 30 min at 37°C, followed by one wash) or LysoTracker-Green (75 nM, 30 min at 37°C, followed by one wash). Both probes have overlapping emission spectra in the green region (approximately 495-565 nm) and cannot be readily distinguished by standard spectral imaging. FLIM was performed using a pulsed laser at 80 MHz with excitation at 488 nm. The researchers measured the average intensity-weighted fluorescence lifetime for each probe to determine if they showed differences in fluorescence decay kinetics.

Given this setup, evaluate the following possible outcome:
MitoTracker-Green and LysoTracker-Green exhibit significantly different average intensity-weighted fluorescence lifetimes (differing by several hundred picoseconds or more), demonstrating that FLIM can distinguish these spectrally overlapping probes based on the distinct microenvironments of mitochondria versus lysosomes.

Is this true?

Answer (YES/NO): YES